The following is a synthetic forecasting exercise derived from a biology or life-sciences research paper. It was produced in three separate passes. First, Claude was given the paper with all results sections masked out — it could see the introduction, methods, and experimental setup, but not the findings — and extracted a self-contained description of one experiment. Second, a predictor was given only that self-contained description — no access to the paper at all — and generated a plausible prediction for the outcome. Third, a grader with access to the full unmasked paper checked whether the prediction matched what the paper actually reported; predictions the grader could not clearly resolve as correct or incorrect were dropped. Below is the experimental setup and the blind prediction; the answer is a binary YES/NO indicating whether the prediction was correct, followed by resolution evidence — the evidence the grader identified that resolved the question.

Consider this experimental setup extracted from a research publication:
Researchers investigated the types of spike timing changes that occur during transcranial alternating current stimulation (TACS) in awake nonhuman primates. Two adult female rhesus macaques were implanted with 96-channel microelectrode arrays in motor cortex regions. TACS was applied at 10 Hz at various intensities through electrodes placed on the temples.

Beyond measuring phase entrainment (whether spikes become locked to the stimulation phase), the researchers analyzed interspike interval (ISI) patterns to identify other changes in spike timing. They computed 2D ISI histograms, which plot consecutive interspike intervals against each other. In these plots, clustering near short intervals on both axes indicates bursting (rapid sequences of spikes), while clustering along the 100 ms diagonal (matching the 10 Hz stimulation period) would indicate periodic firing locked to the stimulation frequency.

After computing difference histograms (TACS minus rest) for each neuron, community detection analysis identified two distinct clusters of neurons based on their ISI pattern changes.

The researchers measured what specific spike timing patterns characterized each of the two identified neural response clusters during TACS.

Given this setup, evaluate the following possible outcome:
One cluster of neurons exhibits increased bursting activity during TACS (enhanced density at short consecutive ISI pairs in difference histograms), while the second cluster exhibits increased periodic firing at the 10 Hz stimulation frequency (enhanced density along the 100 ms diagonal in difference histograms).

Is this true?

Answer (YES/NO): YES